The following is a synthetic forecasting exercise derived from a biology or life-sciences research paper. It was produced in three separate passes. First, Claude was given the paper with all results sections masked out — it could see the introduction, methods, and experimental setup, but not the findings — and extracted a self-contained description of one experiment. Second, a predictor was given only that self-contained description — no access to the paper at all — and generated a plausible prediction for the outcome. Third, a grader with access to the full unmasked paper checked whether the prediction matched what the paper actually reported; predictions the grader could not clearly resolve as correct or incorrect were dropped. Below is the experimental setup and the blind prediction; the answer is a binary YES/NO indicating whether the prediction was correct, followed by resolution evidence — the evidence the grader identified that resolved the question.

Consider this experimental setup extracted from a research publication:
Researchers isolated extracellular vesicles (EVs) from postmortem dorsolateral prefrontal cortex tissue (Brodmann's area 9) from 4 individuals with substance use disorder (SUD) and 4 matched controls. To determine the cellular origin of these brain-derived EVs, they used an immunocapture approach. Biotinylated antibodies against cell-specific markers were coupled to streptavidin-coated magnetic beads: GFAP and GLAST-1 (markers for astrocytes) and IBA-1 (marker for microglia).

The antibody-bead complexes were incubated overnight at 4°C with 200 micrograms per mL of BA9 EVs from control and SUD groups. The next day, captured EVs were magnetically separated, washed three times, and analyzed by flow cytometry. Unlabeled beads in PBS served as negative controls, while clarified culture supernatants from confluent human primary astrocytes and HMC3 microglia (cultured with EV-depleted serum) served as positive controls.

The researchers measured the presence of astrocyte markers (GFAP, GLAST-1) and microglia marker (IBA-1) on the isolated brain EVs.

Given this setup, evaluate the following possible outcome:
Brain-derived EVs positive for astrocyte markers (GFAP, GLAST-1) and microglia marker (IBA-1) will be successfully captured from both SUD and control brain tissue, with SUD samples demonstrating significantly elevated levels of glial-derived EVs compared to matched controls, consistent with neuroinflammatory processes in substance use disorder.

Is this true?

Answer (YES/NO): NO